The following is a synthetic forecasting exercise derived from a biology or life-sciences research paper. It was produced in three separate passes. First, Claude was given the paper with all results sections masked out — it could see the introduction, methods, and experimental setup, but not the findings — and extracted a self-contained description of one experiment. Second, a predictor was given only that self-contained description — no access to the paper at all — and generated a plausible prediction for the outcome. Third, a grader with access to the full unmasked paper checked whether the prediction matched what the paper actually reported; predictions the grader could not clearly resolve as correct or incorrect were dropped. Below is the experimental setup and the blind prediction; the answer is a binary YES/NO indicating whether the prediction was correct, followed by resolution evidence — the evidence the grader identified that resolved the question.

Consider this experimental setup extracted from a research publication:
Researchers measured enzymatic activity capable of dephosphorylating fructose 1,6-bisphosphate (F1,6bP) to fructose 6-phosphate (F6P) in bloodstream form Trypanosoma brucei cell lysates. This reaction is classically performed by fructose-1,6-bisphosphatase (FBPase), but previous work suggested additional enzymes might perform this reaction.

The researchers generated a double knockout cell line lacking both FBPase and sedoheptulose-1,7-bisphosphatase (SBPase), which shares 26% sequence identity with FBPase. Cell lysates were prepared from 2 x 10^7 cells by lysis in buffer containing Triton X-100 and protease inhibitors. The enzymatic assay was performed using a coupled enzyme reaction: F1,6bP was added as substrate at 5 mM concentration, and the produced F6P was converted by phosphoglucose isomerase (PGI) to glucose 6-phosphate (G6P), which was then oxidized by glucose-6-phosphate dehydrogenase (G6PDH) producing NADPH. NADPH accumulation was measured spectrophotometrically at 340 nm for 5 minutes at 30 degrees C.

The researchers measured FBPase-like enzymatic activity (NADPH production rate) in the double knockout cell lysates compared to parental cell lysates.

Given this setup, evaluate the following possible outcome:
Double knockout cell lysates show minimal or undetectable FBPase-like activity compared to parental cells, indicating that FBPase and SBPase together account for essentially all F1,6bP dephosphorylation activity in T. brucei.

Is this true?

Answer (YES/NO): NO